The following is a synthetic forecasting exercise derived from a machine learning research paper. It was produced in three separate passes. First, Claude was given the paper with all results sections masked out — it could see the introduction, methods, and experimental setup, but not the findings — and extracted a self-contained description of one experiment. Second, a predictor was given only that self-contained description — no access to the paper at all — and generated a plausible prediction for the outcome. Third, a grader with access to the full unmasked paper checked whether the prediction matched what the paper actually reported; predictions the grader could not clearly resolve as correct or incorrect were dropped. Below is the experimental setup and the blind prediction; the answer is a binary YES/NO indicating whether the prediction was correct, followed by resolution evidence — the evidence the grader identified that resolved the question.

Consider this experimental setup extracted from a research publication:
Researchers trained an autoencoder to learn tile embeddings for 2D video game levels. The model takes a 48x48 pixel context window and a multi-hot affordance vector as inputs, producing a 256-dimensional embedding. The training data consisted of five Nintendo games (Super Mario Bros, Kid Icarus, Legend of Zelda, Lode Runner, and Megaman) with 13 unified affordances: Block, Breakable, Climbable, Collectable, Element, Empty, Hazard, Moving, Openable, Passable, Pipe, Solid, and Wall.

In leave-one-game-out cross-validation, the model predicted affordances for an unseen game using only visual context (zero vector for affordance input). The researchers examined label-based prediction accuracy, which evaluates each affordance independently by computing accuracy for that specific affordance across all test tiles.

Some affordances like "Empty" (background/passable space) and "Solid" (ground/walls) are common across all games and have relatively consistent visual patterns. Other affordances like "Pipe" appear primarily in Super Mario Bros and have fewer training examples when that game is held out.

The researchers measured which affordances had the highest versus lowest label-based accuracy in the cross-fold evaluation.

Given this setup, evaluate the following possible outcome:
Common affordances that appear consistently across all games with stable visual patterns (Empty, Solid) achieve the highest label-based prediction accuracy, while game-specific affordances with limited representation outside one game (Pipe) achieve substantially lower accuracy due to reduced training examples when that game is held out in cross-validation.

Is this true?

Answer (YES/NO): NO